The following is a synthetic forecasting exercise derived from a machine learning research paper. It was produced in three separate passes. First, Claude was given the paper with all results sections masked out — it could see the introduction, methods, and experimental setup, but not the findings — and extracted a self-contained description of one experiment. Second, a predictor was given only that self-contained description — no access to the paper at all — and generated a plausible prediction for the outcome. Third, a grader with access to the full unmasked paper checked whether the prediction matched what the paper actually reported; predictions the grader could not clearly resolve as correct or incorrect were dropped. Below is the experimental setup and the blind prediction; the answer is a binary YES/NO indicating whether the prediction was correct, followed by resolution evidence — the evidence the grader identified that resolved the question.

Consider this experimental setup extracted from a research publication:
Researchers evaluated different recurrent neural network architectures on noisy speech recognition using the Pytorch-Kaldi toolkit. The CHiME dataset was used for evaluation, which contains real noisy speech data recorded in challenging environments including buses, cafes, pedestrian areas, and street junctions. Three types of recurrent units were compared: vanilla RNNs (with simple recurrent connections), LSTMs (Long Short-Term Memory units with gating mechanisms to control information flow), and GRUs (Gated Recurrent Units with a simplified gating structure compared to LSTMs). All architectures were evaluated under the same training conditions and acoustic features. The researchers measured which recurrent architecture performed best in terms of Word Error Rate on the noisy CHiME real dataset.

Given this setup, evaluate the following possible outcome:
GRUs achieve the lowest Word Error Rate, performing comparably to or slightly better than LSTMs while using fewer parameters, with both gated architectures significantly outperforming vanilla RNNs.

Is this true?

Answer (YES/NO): NO